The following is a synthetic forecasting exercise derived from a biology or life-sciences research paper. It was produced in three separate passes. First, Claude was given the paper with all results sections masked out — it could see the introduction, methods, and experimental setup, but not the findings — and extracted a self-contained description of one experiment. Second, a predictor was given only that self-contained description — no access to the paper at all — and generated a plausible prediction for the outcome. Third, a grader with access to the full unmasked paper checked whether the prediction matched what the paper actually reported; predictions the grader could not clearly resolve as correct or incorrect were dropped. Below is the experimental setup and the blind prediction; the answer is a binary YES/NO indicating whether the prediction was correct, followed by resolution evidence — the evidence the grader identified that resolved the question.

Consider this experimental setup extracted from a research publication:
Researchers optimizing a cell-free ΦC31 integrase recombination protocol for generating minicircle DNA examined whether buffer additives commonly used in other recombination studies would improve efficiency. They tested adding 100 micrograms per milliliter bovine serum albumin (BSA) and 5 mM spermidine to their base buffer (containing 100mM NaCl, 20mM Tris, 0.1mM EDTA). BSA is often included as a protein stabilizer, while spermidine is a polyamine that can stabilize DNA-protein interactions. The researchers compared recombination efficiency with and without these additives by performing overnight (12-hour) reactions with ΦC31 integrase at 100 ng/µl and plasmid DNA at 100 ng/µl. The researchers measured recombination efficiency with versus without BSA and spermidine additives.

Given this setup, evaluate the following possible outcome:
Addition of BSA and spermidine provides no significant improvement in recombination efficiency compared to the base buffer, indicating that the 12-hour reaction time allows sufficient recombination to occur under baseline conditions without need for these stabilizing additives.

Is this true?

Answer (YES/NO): NO